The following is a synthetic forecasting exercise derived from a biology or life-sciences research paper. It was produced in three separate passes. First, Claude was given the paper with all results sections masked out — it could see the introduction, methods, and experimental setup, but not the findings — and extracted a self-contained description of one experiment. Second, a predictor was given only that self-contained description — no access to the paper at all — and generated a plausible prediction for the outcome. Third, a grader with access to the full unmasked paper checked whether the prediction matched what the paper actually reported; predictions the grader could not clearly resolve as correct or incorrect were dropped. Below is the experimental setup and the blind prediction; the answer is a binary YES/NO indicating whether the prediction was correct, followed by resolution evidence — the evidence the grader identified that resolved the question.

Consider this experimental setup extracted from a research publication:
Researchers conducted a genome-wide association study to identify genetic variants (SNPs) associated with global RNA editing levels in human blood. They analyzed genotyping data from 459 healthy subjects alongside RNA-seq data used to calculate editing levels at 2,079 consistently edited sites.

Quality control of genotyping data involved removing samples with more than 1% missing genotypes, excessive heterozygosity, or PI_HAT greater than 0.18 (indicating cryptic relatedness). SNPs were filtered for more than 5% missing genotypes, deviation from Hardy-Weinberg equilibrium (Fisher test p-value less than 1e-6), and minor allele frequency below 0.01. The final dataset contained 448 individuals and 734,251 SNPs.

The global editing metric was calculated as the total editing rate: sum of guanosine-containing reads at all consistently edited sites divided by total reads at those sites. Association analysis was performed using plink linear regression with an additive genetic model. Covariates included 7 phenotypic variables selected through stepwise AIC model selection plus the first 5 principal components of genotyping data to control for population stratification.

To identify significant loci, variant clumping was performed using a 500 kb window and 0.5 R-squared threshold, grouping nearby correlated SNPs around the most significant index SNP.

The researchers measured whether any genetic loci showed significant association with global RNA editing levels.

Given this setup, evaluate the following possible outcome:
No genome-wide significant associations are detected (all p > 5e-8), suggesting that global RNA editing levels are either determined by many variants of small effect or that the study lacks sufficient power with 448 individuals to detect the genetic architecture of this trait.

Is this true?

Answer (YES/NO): NO